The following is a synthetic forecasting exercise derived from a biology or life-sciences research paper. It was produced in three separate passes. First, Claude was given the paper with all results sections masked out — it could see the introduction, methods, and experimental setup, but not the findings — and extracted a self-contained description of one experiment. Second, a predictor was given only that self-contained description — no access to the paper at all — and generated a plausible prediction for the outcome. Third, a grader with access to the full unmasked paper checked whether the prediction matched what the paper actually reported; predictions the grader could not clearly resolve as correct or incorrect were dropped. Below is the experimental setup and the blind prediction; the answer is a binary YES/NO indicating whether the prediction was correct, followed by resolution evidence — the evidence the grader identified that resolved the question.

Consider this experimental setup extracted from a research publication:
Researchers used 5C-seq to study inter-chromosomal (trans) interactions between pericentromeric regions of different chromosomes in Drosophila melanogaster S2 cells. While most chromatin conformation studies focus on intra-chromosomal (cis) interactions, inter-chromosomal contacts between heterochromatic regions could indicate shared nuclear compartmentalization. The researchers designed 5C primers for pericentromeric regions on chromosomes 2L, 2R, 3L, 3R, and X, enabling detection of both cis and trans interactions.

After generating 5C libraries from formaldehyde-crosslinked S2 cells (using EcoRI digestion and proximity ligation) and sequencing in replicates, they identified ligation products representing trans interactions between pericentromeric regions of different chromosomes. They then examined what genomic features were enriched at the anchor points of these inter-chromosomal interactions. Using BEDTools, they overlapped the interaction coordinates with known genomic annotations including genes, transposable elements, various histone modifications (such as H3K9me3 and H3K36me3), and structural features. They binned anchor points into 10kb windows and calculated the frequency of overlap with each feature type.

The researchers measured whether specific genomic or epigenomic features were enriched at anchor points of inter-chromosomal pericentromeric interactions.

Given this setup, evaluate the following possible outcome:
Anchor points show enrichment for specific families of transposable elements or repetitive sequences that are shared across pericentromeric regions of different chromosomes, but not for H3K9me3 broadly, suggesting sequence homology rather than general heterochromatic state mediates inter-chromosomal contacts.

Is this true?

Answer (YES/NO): NO